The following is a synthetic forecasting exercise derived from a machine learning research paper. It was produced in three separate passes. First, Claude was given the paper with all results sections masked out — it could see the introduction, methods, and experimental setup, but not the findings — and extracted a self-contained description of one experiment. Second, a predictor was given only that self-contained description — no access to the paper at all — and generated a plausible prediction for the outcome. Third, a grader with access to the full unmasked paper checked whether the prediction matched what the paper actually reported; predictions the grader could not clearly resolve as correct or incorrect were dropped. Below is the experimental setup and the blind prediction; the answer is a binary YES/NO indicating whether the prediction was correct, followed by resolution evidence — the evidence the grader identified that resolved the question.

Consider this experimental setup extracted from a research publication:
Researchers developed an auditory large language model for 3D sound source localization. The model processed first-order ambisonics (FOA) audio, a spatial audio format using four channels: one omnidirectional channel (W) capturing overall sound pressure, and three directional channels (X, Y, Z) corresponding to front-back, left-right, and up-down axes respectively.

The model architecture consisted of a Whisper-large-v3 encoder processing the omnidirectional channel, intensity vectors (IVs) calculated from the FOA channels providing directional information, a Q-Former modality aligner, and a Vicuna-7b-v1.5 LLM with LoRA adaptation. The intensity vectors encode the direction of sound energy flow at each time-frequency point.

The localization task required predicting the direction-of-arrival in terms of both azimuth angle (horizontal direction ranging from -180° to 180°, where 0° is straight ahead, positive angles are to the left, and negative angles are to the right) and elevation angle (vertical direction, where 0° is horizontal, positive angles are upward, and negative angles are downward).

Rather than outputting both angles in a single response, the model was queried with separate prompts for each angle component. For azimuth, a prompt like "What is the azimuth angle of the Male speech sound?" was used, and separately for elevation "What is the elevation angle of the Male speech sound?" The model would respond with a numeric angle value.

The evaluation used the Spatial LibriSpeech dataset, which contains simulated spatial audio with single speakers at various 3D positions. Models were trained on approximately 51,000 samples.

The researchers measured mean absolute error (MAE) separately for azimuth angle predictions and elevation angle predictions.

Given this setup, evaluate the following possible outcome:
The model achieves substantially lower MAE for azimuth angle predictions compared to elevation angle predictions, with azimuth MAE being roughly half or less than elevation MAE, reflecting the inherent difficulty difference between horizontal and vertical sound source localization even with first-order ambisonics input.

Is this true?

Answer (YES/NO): NO